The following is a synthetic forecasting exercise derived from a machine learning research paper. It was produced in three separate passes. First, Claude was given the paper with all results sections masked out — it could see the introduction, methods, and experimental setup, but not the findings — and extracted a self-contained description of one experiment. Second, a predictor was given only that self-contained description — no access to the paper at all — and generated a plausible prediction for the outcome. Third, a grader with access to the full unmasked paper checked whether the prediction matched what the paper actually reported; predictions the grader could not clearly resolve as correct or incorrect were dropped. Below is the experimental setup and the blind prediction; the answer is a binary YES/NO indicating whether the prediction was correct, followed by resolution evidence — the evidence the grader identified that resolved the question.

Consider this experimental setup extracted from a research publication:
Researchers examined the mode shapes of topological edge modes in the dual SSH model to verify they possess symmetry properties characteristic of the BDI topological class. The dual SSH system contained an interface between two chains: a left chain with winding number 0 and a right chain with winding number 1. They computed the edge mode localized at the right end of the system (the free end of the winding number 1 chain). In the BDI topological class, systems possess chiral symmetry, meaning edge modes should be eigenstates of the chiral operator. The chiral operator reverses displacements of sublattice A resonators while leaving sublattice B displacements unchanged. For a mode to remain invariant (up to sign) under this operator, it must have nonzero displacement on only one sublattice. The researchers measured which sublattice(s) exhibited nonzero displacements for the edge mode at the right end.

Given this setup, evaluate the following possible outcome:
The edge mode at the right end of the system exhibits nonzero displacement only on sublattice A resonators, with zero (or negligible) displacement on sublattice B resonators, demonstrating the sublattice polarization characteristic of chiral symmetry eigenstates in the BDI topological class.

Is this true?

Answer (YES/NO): YES